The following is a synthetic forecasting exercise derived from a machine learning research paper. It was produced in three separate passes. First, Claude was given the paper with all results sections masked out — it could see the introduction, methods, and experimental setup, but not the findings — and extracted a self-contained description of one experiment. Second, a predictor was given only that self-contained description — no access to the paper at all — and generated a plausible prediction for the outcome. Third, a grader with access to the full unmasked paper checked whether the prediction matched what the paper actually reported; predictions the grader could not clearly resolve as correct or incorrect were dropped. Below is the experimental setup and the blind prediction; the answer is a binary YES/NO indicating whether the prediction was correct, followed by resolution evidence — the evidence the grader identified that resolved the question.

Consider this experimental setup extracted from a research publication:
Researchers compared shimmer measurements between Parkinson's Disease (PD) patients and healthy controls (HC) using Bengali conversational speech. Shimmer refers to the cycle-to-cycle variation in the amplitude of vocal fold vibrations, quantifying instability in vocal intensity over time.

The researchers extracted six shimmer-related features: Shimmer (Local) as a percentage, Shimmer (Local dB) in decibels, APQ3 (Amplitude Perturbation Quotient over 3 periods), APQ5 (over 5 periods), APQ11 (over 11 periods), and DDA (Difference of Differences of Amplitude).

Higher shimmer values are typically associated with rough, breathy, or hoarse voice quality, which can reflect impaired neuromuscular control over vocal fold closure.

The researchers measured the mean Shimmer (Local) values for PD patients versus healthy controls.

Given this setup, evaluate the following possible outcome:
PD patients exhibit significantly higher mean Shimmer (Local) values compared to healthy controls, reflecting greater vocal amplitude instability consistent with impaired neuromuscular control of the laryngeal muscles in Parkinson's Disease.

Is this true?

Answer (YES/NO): YES